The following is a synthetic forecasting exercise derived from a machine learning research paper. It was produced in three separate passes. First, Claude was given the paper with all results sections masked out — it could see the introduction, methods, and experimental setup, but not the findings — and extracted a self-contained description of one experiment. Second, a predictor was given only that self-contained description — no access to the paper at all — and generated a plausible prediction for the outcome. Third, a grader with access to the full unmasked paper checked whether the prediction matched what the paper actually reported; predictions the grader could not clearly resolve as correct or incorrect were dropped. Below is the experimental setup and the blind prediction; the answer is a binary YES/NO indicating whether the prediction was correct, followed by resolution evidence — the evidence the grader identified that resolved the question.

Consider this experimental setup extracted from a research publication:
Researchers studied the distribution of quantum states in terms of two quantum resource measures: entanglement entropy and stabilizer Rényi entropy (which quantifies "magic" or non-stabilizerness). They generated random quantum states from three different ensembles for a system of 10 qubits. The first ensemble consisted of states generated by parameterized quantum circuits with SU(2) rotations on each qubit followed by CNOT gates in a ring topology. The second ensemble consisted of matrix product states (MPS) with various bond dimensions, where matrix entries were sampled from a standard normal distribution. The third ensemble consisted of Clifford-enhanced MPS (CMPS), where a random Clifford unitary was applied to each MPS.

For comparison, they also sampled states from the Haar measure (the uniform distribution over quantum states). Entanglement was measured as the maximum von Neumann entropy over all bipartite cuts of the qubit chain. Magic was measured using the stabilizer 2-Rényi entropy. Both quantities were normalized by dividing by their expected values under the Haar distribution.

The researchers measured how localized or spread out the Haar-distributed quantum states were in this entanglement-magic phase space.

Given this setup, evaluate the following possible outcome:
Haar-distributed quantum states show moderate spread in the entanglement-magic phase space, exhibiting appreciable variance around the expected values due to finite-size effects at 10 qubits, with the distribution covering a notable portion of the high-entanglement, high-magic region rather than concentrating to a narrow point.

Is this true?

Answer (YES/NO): NO